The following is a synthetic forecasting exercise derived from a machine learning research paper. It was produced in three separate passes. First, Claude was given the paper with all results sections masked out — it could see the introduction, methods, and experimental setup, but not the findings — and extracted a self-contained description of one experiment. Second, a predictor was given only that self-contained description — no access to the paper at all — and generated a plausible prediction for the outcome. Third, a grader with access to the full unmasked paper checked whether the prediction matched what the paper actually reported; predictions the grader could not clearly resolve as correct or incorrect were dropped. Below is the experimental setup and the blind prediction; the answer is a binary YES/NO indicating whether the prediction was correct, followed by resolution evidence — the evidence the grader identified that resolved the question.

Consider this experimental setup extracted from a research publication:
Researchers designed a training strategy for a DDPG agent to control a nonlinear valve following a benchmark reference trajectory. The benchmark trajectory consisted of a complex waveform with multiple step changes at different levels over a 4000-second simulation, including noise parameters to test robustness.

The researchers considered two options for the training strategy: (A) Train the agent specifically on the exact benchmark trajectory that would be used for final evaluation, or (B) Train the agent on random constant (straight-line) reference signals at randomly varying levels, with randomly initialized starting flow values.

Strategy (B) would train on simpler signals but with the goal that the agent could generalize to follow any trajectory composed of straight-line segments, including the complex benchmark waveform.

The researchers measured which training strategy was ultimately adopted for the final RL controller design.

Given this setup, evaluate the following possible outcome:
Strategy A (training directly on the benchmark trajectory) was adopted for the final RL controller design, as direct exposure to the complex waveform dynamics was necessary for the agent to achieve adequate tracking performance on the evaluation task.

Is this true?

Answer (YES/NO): NO